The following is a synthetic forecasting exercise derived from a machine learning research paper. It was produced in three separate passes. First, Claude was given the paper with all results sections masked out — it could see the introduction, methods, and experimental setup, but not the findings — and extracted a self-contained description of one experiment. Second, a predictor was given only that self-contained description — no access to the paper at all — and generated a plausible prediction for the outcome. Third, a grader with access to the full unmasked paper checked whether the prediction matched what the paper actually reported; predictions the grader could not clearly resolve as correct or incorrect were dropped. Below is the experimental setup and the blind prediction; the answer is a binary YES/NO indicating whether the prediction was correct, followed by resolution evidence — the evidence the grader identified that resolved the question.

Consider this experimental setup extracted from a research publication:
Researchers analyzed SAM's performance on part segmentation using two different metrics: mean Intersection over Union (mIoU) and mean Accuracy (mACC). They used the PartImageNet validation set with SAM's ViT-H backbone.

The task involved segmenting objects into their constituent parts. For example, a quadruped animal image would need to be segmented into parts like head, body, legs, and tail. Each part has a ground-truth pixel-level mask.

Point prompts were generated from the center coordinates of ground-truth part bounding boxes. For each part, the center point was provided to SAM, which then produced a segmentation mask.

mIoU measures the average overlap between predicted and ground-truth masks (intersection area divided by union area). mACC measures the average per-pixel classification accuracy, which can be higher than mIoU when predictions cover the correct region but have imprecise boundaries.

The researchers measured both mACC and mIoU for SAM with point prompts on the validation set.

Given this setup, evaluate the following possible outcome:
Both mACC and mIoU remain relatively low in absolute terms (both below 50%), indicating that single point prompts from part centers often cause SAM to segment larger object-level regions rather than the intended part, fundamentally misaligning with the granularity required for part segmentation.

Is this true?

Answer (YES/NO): NO